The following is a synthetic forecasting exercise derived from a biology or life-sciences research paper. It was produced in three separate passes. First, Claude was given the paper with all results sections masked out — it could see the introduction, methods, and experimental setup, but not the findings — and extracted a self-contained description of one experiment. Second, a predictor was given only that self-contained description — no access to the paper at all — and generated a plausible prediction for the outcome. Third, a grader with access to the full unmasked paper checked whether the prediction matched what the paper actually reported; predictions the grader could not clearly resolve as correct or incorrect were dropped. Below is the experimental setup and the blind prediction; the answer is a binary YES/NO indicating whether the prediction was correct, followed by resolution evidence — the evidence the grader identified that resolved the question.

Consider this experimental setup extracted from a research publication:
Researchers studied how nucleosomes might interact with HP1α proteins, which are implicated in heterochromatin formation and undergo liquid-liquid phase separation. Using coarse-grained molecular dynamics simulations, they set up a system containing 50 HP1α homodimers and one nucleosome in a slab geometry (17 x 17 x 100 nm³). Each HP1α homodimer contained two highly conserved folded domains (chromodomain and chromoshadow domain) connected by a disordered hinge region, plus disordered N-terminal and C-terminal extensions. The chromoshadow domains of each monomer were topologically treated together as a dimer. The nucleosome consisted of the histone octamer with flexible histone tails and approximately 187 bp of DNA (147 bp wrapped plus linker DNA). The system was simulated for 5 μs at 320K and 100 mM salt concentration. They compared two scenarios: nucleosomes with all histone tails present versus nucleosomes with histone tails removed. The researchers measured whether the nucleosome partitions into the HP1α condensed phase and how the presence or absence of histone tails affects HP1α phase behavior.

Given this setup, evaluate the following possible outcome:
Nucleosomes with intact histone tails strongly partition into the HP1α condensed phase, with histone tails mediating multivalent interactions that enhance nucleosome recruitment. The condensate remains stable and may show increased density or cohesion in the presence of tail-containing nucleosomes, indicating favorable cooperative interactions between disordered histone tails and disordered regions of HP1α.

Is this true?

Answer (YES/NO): NO